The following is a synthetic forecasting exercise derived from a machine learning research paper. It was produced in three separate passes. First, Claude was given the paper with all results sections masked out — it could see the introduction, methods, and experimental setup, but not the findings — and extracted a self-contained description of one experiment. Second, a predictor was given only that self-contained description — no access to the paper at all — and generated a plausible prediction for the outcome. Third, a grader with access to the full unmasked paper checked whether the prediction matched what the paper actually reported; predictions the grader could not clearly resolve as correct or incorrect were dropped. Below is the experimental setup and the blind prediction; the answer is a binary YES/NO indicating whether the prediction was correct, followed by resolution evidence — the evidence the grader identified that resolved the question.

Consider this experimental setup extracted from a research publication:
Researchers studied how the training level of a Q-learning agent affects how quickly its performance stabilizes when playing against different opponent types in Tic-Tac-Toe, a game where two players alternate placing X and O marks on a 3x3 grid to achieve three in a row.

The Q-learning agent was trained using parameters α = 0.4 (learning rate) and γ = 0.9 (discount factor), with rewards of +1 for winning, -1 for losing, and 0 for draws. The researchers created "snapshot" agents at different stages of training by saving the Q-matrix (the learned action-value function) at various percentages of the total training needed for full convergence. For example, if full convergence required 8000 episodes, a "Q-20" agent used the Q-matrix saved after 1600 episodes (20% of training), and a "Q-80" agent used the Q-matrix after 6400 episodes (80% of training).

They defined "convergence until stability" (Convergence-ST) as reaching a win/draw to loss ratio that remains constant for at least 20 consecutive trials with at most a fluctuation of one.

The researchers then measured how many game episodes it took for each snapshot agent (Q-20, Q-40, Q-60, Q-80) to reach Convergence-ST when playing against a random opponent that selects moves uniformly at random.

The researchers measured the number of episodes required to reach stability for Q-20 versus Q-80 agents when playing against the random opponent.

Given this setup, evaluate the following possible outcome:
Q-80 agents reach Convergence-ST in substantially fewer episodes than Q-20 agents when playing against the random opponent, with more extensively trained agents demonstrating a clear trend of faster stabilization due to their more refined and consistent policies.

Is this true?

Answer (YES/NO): YES